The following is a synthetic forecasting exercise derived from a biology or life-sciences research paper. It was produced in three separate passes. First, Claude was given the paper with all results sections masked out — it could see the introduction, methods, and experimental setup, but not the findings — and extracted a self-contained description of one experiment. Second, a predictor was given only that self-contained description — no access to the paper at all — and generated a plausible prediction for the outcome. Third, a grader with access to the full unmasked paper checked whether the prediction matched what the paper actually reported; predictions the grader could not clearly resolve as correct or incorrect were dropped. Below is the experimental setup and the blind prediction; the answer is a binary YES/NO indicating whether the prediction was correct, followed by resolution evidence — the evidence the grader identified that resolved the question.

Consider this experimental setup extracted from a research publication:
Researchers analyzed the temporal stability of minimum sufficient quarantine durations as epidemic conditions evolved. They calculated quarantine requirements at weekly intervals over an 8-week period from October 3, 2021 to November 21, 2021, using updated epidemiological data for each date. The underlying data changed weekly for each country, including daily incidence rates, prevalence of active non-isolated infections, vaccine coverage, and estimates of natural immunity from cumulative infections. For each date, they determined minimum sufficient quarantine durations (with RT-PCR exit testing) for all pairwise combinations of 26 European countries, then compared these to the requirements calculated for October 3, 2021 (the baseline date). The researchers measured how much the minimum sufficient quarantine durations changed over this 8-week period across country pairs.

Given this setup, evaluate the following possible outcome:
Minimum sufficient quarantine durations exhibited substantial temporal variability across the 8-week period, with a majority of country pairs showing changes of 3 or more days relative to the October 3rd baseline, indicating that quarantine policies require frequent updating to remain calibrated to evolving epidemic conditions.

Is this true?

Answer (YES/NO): NO